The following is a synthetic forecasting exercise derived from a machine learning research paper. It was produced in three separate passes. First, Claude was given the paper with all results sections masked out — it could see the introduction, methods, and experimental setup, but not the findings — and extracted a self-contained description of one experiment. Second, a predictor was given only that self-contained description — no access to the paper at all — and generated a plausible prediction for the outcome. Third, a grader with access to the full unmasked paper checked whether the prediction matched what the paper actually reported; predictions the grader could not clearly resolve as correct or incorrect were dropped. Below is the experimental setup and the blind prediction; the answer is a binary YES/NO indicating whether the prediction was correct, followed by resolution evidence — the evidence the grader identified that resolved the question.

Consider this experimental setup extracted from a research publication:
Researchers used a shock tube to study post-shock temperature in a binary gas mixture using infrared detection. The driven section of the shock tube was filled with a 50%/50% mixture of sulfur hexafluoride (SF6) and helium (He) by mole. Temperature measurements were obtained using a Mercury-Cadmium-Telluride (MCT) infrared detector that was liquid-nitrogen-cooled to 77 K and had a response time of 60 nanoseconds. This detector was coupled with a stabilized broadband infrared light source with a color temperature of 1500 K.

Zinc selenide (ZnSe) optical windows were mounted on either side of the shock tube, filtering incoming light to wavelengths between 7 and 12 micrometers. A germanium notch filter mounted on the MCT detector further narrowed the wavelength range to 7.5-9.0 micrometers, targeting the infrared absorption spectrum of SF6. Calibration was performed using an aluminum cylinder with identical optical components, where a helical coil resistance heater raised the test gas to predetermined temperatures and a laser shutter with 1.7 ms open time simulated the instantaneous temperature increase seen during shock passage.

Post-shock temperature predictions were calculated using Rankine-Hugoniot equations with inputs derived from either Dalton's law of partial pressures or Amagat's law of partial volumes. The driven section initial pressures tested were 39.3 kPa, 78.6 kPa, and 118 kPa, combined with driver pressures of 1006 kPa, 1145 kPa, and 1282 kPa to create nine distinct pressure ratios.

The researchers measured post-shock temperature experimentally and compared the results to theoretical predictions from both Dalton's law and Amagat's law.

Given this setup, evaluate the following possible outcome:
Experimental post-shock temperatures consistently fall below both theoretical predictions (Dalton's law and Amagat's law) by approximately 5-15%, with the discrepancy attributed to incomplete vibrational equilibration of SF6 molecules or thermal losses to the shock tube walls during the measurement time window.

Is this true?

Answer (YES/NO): NO